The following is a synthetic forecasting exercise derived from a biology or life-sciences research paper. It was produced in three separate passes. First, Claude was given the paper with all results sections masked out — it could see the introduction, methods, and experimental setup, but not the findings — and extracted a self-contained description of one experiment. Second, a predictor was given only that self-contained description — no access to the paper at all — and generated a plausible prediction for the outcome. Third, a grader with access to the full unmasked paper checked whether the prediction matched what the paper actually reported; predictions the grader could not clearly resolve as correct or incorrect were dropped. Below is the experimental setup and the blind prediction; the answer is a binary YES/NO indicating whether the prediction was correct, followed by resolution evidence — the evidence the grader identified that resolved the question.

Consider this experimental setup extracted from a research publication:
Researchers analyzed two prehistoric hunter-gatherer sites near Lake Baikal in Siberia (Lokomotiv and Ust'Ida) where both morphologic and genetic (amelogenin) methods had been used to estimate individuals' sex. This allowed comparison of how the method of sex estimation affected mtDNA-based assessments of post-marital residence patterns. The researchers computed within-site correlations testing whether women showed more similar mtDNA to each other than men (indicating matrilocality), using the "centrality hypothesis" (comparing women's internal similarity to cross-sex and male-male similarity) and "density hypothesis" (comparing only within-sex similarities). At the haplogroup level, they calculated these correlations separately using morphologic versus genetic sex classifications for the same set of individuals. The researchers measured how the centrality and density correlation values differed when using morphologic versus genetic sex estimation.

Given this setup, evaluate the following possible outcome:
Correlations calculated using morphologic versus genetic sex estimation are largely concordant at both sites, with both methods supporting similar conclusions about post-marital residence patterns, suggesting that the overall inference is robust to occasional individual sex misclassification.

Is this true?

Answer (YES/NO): NO